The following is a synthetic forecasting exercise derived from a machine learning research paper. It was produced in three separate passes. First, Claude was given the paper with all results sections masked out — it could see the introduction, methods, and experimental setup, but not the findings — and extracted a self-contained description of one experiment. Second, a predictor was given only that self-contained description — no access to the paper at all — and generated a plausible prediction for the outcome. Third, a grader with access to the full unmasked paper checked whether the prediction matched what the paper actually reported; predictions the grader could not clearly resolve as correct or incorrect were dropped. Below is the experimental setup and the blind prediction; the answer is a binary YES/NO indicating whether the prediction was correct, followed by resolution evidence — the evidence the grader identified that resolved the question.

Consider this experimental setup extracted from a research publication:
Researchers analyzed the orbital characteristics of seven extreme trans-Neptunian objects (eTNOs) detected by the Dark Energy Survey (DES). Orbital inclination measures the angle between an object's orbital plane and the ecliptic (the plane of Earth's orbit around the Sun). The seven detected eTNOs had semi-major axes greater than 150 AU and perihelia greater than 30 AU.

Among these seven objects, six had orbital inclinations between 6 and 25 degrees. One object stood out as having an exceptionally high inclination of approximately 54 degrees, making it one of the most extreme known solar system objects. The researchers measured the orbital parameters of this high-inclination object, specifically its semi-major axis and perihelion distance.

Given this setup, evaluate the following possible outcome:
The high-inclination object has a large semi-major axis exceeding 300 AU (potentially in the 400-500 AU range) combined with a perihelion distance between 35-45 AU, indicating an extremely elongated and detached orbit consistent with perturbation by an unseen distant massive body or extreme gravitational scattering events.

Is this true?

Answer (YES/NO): YES